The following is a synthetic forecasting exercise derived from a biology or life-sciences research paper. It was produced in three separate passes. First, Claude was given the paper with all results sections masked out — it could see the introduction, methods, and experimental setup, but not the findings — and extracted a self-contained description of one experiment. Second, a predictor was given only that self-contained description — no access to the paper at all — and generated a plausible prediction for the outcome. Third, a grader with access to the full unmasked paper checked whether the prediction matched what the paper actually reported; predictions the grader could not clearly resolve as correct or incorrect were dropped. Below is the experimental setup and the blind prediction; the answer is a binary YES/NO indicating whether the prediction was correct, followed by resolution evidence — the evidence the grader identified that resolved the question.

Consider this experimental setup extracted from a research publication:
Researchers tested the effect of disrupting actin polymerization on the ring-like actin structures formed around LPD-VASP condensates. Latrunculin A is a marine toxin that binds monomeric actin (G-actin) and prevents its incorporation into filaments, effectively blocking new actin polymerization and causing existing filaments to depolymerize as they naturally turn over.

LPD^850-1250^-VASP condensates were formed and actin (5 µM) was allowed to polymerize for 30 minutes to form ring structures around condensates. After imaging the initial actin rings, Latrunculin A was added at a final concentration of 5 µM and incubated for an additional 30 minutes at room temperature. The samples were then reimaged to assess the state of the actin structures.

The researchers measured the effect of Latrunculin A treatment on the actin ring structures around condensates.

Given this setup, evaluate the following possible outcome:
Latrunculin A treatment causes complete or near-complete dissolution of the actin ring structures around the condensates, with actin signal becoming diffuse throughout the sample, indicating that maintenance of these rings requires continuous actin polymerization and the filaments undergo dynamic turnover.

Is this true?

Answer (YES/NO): NO